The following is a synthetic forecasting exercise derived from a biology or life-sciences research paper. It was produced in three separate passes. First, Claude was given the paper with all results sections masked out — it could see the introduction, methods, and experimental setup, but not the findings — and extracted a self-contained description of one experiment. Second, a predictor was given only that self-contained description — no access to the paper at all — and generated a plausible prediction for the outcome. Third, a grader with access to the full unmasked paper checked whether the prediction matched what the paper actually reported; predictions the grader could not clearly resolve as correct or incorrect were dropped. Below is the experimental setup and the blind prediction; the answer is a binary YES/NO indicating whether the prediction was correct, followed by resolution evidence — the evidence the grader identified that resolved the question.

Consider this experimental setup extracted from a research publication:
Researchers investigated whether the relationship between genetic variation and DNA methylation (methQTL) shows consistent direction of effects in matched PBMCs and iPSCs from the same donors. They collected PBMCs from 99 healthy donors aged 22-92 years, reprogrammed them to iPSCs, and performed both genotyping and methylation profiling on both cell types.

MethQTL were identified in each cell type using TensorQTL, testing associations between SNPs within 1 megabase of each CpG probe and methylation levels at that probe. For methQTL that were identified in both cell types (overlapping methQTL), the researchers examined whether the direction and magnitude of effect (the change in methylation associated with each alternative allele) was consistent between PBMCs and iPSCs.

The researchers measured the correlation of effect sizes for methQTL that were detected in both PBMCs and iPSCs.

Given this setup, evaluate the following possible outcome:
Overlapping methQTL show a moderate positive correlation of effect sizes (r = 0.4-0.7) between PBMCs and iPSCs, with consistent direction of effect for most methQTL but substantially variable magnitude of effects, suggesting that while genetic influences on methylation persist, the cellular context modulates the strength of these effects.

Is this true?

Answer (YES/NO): NO